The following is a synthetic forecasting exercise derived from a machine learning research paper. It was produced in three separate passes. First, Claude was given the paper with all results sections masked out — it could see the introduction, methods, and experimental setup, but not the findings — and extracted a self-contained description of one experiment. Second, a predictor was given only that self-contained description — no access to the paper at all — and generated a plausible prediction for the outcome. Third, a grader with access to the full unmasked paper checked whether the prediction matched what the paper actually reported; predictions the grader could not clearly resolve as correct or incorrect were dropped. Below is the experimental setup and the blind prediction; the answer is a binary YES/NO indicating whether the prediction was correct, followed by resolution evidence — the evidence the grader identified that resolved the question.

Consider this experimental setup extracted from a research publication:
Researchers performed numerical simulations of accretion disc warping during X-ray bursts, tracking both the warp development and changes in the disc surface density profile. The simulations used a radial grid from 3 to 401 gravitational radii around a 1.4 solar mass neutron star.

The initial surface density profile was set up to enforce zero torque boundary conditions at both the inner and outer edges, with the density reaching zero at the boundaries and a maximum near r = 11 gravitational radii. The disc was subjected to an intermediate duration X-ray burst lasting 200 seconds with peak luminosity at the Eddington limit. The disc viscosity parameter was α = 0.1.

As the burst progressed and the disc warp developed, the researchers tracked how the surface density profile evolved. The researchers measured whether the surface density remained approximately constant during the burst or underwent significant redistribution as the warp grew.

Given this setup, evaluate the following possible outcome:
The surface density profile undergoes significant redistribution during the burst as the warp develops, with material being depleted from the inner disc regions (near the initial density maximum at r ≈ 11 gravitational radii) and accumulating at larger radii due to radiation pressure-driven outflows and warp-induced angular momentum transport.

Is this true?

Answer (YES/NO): NO